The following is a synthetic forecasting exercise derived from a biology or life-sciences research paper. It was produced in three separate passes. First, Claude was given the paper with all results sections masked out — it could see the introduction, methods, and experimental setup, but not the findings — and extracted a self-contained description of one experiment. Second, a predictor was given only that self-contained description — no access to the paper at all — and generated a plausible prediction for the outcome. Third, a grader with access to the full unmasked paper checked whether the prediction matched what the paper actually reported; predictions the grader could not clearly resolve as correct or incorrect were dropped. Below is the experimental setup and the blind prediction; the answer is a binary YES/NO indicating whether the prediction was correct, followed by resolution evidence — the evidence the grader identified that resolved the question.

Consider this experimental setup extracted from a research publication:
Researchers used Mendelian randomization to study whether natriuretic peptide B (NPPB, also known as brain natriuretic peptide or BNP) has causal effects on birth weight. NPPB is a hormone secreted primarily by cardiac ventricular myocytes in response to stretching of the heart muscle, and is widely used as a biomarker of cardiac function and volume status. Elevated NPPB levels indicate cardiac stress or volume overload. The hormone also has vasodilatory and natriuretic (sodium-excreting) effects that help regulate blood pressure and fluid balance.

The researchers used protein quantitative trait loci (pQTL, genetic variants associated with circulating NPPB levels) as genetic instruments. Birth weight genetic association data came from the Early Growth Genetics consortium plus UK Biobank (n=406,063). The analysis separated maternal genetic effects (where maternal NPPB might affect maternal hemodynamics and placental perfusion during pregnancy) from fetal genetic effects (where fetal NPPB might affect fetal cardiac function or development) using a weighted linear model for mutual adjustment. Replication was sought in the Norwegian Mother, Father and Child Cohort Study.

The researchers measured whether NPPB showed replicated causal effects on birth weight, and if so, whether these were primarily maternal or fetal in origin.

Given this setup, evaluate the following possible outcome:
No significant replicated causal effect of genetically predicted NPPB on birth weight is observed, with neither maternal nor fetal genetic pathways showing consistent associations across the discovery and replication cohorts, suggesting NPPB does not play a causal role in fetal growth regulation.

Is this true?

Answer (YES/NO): NO